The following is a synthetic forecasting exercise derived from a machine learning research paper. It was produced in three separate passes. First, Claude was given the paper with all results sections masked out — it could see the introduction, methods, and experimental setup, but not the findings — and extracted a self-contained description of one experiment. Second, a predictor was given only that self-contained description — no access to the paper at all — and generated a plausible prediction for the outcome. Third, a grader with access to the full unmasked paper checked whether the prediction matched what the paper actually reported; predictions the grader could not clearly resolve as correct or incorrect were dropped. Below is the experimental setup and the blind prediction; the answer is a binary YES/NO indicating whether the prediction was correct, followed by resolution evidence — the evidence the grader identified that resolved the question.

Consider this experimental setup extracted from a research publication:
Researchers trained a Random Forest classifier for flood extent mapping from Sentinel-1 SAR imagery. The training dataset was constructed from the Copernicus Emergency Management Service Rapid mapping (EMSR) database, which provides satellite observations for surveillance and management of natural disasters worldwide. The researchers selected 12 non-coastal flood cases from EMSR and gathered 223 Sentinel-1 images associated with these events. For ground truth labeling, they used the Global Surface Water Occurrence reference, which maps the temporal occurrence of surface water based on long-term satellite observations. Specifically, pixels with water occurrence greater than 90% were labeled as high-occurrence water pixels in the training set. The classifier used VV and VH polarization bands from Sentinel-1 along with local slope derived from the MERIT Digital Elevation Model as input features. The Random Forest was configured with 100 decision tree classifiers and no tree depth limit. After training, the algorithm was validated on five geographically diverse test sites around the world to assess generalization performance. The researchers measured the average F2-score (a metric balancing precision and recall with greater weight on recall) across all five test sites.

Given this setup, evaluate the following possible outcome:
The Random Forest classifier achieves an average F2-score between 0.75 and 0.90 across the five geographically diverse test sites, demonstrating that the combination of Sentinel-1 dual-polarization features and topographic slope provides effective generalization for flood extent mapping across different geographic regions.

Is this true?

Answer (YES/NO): YES